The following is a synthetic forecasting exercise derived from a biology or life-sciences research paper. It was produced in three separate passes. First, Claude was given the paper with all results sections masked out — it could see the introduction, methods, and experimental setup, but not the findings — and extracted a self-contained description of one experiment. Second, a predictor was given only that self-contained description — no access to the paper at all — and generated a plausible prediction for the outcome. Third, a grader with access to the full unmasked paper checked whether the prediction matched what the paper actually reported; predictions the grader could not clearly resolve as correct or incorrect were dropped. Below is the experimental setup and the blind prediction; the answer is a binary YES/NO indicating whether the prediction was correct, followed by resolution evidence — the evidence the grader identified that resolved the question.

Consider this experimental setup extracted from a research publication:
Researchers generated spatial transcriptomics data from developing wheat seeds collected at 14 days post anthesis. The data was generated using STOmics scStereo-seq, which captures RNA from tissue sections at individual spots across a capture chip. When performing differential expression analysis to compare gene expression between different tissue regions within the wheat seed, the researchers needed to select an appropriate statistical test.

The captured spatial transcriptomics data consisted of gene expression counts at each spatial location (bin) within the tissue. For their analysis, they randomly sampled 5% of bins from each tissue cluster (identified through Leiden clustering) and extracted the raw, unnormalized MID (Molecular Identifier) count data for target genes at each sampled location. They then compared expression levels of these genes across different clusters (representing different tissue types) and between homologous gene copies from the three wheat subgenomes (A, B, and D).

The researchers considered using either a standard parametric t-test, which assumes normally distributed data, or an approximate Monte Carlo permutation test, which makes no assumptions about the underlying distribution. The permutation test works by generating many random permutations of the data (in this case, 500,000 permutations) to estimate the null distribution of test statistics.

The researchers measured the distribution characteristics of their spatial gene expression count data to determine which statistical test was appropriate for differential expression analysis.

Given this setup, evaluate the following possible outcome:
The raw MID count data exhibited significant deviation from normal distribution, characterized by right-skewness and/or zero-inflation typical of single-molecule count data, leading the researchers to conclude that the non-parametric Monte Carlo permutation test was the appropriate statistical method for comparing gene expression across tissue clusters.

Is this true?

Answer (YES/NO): YES